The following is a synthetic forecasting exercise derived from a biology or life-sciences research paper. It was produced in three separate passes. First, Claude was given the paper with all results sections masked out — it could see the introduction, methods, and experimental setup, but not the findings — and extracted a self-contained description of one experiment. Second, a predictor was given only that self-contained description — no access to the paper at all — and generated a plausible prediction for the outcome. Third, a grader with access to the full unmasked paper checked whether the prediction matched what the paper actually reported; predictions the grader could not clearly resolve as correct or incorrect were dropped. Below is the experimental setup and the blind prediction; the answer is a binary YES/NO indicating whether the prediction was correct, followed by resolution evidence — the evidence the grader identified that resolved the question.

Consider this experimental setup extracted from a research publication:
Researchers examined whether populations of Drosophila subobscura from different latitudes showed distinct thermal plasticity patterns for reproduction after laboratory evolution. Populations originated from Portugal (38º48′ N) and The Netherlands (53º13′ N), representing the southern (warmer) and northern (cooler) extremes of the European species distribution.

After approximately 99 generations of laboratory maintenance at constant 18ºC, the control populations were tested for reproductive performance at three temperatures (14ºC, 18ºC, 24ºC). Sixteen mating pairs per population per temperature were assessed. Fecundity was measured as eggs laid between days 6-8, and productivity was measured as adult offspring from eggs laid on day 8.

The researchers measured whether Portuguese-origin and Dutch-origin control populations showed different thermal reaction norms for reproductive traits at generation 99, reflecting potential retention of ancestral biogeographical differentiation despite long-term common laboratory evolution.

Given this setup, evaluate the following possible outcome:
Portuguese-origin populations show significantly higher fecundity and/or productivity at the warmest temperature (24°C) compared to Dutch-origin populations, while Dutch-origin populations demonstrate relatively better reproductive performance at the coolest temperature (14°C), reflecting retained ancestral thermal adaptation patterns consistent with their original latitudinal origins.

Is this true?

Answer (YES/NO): NO